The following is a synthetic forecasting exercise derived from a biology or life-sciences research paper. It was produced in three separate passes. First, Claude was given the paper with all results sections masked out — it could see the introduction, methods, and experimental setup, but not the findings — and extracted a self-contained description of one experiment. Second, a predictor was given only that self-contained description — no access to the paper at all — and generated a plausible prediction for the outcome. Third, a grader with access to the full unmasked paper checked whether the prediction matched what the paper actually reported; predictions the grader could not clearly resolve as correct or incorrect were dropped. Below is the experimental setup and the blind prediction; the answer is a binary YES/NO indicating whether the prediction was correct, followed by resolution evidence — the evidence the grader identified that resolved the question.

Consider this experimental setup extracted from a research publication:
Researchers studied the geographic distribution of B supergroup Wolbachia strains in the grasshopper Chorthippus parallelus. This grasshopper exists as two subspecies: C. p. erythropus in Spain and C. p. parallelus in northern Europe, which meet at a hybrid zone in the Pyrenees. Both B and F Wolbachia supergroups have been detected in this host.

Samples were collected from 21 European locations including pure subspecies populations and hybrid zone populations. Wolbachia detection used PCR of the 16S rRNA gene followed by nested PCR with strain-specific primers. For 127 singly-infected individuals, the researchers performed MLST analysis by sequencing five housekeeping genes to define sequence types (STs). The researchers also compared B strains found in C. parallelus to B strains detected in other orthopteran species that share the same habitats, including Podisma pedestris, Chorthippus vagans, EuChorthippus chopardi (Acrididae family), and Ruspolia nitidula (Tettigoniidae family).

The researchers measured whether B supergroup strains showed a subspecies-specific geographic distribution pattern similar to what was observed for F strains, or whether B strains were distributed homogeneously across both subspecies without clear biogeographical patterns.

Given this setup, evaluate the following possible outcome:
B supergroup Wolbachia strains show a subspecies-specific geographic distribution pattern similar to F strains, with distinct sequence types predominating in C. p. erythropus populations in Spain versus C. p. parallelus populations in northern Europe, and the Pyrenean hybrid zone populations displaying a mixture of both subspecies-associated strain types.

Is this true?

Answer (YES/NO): NO